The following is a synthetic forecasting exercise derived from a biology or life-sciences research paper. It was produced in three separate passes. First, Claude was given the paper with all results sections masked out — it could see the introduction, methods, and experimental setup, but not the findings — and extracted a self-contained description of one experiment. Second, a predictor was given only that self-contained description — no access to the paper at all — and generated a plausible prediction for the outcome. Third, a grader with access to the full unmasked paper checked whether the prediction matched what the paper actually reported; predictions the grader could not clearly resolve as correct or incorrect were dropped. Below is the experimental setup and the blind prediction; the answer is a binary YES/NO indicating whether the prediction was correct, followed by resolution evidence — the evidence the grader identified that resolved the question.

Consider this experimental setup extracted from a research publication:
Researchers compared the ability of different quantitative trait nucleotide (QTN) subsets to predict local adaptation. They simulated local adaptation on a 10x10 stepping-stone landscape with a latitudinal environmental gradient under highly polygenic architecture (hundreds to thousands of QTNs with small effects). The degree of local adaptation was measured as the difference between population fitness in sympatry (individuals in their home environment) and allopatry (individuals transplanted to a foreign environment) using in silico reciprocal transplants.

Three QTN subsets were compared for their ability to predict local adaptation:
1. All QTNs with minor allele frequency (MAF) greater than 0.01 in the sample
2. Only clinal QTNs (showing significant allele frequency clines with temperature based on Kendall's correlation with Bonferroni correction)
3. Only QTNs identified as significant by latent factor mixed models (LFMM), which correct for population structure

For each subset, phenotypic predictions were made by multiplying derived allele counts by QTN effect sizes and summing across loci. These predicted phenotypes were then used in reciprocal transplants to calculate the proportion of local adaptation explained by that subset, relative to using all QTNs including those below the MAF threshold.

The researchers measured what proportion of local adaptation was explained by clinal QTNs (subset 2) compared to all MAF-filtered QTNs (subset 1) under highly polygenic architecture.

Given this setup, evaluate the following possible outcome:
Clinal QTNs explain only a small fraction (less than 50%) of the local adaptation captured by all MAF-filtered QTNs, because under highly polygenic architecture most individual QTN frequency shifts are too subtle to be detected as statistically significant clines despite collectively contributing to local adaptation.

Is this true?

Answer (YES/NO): NO